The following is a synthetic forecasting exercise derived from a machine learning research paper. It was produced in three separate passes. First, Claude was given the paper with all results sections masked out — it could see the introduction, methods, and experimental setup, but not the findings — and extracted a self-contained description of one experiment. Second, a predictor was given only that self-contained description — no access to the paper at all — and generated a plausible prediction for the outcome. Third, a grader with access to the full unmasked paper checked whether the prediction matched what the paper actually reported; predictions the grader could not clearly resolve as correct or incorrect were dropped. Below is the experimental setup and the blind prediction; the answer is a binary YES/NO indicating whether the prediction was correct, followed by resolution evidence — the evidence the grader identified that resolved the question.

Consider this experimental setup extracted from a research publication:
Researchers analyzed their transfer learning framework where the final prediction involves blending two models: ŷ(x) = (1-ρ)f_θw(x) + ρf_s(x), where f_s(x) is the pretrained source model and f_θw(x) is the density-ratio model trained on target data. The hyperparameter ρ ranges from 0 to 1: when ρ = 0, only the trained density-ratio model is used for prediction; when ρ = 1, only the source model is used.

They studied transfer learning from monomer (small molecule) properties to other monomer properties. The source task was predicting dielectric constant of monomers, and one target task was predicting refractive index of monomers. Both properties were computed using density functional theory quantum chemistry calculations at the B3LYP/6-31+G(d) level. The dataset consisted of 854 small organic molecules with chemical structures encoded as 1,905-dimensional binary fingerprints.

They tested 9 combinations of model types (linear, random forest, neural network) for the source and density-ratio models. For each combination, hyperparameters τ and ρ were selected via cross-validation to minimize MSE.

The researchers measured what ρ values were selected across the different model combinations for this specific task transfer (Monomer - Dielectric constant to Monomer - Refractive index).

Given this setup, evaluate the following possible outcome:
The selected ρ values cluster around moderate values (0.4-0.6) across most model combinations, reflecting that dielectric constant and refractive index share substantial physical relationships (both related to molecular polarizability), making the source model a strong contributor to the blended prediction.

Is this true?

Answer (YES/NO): NO